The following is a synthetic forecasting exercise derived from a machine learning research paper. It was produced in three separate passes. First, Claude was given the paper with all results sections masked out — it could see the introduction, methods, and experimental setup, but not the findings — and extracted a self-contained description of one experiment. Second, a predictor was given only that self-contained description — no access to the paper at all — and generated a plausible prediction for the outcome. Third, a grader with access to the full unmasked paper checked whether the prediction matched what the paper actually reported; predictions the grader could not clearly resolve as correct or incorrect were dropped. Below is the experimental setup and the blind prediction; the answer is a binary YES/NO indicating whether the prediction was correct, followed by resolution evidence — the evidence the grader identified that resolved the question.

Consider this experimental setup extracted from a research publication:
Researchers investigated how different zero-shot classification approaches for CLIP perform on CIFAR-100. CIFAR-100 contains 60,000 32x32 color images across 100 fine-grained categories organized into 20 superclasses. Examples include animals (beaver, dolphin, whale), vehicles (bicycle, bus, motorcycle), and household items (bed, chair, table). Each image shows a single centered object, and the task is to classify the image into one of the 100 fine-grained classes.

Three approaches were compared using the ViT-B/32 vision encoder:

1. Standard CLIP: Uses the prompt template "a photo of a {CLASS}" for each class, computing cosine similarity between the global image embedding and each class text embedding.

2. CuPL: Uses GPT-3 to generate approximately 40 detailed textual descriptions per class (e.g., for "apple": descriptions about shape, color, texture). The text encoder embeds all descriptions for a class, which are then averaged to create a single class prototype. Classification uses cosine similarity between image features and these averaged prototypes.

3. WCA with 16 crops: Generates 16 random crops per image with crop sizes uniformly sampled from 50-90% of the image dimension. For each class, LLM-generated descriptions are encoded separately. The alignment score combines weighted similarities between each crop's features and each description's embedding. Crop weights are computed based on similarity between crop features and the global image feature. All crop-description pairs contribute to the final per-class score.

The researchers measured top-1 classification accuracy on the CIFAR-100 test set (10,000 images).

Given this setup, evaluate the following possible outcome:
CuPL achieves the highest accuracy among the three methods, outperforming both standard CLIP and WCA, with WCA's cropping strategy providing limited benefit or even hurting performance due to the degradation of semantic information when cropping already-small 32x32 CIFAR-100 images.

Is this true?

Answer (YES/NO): YES